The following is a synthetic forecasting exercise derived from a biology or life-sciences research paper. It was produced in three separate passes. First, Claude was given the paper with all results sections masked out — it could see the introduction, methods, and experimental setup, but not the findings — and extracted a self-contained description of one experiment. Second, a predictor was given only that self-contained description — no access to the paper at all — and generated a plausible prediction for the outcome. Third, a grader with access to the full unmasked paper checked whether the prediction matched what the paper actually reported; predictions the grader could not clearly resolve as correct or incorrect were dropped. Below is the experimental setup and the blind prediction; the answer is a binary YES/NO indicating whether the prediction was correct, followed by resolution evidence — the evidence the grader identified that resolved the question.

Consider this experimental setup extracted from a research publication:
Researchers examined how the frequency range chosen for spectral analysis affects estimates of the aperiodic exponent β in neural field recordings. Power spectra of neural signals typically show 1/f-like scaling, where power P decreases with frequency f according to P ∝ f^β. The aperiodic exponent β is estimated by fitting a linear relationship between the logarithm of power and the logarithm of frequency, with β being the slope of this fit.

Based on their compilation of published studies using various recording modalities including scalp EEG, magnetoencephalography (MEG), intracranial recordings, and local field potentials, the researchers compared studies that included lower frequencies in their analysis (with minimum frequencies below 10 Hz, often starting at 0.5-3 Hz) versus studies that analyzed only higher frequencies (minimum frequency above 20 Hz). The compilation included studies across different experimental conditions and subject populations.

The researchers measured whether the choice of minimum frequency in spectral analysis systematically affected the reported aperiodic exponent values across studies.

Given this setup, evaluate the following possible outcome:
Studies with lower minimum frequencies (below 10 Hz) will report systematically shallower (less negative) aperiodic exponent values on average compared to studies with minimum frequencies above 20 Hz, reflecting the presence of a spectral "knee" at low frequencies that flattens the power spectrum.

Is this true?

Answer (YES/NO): YES